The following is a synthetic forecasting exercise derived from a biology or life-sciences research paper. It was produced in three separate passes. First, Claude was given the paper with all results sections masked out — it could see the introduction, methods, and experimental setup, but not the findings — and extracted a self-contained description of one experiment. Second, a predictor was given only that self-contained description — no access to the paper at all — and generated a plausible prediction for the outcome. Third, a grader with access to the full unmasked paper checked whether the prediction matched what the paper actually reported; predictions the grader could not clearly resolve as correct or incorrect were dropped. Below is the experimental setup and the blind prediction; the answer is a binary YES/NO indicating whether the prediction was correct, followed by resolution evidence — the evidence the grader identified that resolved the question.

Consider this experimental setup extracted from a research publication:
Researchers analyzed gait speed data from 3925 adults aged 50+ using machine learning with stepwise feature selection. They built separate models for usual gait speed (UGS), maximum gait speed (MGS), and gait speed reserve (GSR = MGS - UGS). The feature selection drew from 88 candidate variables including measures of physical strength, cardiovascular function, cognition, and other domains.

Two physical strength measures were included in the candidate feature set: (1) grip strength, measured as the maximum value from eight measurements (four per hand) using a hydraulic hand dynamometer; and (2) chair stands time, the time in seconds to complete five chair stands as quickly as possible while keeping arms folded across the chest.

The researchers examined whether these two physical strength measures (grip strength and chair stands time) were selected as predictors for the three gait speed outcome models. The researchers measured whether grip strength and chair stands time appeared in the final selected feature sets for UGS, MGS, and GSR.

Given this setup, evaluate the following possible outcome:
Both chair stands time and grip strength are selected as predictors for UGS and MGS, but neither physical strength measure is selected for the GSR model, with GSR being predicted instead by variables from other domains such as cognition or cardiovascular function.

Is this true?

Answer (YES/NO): NO